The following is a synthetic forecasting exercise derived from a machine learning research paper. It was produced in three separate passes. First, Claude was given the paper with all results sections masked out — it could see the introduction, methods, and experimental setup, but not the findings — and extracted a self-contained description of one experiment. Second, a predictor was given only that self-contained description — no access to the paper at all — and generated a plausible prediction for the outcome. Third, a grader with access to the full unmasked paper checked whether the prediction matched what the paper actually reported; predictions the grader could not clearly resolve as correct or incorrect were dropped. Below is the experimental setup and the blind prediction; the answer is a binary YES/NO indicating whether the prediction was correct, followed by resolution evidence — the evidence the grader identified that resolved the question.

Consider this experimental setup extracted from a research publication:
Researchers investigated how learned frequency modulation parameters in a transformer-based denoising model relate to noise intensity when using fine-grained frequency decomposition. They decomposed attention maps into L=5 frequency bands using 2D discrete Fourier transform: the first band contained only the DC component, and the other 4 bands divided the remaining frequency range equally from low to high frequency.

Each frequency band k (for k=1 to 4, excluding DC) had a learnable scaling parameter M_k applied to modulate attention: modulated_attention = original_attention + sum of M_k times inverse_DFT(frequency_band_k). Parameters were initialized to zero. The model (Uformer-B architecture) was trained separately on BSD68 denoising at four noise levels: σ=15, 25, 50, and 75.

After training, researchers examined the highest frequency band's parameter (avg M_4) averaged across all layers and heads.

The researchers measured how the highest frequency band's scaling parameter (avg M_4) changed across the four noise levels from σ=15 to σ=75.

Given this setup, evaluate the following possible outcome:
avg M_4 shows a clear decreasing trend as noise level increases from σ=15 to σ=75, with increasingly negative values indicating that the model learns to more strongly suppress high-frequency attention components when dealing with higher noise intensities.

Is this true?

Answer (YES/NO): NO